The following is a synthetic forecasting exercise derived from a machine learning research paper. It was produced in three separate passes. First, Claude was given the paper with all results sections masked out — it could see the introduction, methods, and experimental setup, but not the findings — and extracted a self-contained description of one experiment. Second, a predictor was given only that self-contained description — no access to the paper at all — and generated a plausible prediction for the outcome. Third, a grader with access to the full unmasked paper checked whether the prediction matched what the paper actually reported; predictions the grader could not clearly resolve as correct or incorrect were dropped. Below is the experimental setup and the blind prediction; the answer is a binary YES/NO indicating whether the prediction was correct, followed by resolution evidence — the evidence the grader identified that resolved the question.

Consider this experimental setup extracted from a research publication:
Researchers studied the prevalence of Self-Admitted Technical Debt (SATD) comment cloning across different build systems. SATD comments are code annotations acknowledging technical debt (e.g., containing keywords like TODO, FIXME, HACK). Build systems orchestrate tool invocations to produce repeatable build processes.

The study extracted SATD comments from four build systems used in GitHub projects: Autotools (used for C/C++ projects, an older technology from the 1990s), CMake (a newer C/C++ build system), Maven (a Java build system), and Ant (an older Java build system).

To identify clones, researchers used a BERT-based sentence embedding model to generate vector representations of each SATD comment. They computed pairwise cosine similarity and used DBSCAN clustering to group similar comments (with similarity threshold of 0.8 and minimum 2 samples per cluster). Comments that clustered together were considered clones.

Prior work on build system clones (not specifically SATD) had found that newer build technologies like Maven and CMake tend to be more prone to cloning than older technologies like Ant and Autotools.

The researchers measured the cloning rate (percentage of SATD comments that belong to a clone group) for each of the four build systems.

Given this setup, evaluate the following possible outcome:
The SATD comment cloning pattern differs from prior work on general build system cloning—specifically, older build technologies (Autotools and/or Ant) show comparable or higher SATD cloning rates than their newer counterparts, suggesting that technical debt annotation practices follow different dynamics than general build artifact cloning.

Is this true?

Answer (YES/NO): YES